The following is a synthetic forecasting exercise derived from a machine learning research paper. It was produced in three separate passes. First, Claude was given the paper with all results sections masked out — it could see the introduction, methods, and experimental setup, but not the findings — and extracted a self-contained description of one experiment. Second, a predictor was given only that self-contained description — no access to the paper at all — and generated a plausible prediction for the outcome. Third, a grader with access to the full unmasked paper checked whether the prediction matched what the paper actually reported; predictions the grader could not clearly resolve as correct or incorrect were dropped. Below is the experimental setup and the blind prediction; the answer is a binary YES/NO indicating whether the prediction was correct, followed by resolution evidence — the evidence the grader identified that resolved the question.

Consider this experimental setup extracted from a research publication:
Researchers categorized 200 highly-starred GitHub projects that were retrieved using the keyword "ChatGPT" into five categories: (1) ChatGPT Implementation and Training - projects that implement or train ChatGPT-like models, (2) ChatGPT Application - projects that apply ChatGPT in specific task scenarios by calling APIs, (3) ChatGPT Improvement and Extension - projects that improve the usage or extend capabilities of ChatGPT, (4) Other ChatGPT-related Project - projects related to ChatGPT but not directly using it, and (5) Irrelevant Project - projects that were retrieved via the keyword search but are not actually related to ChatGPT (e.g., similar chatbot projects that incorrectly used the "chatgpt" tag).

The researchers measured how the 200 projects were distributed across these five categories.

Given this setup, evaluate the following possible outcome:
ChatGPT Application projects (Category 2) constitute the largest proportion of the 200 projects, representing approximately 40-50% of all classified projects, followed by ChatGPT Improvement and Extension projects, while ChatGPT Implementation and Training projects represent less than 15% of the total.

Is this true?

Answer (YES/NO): NO